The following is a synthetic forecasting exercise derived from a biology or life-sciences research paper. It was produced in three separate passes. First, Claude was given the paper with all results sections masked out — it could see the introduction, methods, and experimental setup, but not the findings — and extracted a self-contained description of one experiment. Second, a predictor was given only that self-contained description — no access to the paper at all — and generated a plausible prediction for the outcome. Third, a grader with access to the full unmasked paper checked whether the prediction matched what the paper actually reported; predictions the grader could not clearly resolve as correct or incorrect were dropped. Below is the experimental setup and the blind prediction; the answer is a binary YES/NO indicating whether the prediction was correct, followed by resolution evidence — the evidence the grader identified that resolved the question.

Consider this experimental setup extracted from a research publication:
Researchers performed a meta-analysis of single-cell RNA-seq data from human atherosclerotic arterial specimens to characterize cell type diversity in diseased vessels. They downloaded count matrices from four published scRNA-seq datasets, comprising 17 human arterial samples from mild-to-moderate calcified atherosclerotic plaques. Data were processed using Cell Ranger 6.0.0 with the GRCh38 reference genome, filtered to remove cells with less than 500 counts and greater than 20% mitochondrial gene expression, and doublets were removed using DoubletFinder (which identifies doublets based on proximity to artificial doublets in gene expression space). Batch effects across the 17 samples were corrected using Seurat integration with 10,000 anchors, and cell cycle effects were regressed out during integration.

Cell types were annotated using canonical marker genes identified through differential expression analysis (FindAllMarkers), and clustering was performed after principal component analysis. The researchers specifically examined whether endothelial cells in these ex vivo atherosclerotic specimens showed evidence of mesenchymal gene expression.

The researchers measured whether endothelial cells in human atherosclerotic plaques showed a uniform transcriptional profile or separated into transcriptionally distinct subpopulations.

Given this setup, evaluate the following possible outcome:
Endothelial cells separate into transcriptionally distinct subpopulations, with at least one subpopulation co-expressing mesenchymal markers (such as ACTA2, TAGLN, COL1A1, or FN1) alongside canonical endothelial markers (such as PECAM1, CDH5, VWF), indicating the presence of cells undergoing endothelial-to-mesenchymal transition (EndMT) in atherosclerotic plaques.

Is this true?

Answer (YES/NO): YES